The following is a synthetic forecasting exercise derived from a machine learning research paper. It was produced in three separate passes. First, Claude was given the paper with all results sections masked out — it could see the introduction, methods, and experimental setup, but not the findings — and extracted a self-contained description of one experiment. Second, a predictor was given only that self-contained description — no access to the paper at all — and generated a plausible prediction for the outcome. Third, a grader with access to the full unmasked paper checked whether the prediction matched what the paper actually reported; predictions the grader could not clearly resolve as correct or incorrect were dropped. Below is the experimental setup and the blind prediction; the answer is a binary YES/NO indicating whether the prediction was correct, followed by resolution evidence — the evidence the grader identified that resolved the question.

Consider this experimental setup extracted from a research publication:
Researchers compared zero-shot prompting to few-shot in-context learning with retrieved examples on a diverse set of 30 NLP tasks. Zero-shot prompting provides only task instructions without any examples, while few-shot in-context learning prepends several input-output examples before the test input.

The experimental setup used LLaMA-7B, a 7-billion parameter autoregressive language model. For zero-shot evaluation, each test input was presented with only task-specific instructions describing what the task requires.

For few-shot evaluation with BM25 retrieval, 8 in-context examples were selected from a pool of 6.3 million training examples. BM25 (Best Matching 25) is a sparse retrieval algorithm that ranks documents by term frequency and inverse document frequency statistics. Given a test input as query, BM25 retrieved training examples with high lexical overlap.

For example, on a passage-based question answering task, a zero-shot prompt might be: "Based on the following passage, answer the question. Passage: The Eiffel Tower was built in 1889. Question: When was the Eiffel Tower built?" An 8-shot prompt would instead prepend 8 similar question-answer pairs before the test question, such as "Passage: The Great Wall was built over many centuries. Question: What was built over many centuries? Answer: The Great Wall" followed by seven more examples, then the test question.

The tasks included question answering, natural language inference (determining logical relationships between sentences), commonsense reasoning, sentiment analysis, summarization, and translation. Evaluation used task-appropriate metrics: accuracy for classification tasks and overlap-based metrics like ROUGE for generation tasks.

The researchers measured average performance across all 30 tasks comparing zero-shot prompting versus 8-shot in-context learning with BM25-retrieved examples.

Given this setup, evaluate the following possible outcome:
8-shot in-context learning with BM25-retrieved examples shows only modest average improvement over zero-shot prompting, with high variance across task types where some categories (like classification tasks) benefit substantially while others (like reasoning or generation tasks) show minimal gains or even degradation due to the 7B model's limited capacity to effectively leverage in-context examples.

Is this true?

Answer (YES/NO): NO